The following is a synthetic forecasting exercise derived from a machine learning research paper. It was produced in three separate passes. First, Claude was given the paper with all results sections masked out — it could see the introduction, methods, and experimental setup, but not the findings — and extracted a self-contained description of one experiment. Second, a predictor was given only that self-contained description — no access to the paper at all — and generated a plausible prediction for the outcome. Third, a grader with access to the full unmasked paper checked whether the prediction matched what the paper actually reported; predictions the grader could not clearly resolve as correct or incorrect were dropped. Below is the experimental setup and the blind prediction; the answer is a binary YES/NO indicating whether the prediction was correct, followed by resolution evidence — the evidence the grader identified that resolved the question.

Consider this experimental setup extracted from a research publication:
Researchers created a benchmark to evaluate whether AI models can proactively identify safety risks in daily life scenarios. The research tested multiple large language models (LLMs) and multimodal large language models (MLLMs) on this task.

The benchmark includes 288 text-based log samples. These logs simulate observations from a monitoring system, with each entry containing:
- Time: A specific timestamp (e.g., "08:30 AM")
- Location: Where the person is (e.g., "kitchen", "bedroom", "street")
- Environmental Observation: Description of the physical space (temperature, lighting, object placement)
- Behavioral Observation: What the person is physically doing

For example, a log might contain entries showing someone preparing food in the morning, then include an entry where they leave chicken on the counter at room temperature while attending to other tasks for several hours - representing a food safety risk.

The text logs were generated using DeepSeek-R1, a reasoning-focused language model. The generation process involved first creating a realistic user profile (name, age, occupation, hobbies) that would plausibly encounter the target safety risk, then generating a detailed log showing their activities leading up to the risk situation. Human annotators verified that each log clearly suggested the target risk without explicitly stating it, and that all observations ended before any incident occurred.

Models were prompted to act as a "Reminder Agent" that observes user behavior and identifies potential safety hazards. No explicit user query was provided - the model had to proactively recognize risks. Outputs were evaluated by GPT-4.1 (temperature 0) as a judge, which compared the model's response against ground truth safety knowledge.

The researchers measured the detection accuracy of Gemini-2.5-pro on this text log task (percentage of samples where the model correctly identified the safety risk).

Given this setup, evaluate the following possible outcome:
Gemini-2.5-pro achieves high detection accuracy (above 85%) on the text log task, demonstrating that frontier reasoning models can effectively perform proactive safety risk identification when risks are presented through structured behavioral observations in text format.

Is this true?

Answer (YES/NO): NO